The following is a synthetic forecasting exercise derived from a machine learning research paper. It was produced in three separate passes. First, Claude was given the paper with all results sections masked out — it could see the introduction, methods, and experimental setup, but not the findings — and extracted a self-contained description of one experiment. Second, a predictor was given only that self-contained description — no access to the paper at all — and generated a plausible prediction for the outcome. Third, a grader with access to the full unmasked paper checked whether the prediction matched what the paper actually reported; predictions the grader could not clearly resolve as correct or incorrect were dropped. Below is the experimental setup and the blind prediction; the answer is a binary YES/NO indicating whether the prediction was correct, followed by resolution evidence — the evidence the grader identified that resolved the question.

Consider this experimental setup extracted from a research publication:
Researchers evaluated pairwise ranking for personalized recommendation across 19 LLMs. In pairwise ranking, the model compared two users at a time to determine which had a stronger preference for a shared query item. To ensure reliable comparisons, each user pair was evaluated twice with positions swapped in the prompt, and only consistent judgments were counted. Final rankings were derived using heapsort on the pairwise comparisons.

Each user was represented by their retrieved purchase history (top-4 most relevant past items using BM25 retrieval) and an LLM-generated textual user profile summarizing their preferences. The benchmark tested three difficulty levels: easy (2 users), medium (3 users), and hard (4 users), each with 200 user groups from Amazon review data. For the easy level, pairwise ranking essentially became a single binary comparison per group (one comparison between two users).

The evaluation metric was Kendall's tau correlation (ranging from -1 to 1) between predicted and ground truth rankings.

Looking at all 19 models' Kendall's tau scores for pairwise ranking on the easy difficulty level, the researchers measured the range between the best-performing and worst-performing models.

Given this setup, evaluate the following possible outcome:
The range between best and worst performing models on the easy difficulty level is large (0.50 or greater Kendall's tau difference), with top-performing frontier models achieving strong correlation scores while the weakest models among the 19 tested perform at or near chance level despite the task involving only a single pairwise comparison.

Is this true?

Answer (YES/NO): NO